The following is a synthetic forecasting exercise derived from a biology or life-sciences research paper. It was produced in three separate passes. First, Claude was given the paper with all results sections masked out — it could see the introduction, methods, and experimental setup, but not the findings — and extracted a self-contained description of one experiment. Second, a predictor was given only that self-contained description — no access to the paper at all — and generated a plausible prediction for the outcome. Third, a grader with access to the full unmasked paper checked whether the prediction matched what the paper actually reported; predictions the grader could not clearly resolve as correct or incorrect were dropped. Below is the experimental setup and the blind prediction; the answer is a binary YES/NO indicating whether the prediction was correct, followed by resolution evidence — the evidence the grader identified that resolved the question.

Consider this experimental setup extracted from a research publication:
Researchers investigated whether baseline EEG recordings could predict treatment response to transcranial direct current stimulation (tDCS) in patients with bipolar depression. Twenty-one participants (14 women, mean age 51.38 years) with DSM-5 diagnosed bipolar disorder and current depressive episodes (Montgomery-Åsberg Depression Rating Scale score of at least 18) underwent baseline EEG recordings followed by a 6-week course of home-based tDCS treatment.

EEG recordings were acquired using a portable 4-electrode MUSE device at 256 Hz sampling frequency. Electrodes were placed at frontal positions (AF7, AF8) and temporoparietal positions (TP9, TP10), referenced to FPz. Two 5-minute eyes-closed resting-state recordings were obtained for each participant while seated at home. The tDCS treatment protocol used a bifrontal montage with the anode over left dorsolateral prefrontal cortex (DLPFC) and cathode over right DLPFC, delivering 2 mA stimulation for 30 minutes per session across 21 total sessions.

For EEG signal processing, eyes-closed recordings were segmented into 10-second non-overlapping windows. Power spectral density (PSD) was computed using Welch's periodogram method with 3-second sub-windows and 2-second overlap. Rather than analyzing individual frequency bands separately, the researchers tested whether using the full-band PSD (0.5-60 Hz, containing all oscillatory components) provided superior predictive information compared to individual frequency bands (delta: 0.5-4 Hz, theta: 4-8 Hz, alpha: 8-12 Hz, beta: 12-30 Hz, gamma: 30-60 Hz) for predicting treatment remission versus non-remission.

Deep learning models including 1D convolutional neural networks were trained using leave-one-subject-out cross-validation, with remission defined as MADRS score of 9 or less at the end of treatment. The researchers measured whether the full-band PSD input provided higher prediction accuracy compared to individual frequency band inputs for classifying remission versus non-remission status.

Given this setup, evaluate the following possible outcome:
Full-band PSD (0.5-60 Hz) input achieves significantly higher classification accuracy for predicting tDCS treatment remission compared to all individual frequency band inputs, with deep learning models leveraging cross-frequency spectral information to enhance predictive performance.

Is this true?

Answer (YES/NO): NO